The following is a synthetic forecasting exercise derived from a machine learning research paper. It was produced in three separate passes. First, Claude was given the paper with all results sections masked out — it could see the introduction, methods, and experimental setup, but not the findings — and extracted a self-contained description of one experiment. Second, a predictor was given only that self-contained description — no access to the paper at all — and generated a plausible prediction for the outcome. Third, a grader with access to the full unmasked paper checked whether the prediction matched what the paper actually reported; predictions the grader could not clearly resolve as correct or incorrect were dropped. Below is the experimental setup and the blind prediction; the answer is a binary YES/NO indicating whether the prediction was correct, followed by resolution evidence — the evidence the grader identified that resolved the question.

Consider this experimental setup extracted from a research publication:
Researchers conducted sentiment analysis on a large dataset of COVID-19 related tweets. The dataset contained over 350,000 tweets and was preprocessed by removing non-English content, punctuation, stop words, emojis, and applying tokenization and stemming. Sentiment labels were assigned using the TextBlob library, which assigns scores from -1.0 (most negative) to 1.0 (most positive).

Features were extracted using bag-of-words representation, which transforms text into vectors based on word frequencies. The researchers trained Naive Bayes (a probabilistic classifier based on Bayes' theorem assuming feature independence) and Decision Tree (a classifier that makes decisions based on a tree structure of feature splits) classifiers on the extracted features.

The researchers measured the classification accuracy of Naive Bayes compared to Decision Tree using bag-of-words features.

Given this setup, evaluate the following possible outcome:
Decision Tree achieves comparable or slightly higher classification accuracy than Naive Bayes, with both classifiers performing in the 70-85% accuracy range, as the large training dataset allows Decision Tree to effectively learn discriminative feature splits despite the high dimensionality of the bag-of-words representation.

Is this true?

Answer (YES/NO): NO